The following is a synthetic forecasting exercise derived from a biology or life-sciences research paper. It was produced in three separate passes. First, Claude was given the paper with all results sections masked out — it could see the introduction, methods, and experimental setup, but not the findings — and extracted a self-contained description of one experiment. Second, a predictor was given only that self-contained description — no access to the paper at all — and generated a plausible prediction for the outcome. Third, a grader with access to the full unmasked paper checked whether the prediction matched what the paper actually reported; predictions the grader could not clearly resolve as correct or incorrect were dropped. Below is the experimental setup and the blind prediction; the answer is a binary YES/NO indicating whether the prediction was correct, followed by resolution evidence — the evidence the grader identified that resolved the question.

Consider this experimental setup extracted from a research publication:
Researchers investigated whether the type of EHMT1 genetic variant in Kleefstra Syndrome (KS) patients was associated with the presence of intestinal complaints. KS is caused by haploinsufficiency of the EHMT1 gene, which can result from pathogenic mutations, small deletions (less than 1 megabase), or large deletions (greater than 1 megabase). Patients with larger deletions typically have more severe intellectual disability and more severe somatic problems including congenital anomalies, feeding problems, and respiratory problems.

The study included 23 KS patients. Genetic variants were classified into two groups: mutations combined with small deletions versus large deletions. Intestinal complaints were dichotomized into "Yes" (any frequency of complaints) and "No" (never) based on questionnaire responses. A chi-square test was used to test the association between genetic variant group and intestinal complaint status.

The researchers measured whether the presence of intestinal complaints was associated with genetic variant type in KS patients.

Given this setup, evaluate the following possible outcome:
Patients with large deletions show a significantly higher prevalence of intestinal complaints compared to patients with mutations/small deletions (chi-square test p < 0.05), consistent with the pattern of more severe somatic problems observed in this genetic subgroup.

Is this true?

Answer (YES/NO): NO